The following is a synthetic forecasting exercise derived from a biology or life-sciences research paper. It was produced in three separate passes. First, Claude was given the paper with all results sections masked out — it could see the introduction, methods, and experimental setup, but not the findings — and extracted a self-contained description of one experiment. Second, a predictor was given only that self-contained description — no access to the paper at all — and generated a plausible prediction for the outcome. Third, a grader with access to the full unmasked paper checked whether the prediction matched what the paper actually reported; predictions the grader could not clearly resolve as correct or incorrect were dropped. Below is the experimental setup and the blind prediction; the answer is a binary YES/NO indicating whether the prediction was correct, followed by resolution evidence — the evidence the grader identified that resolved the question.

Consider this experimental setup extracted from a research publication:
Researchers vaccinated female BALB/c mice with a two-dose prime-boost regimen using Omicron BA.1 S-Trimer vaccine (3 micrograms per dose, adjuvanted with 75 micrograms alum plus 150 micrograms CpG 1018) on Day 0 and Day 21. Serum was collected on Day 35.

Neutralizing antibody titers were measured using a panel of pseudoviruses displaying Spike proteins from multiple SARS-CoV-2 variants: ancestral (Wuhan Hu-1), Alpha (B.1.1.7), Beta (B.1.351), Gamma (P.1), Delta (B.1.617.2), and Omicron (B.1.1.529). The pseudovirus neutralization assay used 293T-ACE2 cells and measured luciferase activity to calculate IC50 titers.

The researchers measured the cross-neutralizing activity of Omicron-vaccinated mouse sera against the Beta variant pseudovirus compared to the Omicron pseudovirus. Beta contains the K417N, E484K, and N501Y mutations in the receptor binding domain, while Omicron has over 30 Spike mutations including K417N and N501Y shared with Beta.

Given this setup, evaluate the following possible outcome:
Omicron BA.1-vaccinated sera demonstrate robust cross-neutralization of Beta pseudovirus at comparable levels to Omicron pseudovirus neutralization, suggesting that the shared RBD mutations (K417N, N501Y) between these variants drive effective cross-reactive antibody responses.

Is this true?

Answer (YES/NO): NO